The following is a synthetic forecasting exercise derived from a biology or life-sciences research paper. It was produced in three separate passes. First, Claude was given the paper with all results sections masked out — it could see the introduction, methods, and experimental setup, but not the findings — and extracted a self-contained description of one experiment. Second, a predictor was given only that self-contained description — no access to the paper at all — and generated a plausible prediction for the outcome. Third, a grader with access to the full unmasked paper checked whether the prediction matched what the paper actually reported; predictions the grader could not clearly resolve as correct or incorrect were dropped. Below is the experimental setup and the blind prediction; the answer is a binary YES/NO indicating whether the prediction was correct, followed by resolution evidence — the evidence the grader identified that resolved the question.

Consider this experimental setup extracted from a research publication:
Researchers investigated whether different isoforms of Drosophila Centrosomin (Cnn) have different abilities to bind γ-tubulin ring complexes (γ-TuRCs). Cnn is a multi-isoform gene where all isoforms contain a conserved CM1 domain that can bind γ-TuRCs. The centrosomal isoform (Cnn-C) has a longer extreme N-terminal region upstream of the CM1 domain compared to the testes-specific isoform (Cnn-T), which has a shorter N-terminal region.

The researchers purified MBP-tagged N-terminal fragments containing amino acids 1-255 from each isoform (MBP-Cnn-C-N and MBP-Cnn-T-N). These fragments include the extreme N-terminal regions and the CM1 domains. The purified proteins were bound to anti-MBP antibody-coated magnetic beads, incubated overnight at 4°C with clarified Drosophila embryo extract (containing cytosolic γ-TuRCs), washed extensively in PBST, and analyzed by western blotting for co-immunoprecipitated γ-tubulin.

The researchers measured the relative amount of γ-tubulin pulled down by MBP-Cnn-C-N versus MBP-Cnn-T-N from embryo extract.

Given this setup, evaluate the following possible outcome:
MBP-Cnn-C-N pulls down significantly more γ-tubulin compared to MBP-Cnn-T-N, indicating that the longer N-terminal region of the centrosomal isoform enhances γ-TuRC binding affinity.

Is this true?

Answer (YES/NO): NO